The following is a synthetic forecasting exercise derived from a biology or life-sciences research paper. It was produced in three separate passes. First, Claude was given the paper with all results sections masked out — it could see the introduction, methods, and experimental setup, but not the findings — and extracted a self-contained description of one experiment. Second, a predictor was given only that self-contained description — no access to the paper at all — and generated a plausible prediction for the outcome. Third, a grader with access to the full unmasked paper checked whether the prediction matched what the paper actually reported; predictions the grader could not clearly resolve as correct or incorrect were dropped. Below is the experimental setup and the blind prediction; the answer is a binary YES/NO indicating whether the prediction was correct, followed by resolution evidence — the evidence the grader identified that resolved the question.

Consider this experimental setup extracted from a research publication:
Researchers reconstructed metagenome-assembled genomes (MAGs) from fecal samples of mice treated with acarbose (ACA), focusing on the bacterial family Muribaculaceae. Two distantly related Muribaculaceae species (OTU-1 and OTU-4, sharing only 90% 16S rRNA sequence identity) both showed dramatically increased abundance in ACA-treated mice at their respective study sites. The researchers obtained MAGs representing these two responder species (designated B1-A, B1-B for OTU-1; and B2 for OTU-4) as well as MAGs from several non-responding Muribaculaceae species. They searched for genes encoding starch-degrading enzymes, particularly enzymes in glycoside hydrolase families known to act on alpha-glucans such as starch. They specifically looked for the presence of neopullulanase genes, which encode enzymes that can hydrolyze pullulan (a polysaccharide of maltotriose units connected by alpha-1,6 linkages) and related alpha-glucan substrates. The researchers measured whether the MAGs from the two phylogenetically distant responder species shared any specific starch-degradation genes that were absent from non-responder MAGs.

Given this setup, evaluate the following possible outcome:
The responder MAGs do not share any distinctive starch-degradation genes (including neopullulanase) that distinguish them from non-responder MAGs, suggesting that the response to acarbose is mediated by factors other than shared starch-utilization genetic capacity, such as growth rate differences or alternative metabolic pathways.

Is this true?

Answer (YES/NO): NO